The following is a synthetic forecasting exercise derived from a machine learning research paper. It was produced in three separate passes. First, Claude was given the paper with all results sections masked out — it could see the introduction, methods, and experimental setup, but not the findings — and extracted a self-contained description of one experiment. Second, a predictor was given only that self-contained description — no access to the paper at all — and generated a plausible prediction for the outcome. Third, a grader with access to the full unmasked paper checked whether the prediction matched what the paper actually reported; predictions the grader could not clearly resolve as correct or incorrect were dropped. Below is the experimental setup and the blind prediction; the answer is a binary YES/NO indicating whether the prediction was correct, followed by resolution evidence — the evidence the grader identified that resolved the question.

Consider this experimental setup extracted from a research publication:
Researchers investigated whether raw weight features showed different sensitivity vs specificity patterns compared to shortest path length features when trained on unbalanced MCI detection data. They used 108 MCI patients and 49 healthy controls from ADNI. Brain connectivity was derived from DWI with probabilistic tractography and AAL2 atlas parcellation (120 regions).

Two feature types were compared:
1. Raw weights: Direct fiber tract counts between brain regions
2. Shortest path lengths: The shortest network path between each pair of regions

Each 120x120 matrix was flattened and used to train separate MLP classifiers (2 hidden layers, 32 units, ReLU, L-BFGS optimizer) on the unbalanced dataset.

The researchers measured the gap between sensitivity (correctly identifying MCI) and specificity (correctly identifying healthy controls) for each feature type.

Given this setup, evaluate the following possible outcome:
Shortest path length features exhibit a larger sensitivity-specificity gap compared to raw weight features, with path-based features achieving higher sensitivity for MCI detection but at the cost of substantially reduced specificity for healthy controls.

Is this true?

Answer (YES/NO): NO